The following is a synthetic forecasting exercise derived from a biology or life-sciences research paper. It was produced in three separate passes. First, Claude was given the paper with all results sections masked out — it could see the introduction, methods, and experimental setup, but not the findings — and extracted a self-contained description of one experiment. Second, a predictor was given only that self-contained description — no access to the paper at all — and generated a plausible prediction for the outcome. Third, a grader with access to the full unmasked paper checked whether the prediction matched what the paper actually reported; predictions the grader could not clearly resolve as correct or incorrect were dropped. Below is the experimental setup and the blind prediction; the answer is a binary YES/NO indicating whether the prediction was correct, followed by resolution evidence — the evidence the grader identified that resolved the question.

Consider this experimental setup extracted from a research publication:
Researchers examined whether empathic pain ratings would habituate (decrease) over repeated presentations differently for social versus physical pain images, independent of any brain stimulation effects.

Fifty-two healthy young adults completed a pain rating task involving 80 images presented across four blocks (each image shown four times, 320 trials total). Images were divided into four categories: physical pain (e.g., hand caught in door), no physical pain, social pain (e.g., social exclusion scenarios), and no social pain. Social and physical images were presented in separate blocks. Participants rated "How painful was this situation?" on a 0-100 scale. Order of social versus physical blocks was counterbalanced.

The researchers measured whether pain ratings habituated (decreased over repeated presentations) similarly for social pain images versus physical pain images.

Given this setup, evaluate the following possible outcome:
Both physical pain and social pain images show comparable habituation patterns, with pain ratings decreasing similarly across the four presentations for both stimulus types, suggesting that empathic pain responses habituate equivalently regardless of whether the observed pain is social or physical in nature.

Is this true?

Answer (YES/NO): NO